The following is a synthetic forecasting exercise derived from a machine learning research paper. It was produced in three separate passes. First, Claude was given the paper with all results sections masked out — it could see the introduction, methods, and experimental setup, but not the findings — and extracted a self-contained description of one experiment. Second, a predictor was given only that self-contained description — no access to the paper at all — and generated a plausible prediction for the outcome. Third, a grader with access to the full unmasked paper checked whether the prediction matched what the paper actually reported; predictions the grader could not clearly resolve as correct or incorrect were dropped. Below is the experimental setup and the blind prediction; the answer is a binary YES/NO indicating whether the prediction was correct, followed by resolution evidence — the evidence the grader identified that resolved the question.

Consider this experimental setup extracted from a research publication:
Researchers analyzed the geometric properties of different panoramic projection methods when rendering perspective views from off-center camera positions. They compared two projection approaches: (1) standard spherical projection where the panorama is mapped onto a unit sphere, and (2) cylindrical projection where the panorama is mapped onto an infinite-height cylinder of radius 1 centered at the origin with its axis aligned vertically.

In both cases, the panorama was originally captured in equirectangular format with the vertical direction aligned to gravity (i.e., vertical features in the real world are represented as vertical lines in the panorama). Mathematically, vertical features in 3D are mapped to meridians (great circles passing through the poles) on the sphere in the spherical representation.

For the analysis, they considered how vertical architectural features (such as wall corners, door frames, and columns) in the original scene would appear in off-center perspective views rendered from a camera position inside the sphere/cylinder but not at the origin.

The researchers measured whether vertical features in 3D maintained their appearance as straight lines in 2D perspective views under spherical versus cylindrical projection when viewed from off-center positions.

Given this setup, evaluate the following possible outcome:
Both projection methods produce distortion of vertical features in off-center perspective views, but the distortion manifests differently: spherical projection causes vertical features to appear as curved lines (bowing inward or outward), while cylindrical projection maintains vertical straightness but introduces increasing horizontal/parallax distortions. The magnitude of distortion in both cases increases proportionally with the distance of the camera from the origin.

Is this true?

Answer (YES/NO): NO